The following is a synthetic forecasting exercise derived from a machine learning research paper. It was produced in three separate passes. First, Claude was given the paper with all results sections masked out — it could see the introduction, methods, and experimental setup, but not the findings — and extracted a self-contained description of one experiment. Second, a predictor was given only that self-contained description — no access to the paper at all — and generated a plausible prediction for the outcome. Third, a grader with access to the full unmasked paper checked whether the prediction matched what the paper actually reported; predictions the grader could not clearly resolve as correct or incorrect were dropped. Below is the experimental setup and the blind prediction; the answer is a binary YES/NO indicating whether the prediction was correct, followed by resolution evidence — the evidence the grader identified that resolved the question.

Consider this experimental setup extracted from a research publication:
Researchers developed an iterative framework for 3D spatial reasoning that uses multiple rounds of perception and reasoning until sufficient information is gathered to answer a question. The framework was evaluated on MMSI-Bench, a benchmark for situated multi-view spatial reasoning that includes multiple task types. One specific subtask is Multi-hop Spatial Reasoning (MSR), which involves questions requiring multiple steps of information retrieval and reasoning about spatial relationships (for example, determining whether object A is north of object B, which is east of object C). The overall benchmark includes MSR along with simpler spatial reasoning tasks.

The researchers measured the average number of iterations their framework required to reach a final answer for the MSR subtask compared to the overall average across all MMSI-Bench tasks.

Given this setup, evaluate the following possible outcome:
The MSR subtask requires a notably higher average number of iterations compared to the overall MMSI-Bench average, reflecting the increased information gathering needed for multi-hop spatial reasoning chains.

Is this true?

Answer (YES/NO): YES